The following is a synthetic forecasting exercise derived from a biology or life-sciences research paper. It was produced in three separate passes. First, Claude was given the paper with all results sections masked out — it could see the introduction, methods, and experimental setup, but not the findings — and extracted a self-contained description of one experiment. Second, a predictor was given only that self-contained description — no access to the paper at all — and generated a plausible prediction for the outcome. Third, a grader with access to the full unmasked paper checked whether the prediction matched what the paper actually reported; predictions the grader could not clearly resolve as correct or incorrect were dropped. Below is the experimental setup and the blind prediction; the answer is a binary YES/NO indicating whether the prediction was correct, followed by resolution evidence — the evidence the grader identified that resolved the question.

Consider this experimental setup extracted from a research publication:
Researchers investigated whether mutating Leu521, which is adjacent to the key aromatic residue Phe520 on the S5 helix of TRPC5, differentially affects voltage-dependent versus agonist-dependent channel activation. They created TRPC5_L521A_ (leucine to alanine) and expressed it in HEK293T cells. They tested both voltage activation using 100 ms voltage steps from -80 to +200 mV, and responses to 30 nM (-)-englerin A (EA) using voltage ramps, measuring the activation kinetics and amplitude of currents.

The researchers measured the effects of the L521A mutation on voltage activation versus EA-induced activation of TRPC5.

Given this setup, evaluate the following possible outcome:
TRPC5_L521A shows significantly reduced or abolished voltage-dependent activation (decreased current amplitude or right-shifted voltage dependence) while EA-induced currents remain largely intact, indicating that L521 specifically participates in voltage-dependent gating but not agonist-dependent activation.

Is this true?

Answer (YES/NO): NO